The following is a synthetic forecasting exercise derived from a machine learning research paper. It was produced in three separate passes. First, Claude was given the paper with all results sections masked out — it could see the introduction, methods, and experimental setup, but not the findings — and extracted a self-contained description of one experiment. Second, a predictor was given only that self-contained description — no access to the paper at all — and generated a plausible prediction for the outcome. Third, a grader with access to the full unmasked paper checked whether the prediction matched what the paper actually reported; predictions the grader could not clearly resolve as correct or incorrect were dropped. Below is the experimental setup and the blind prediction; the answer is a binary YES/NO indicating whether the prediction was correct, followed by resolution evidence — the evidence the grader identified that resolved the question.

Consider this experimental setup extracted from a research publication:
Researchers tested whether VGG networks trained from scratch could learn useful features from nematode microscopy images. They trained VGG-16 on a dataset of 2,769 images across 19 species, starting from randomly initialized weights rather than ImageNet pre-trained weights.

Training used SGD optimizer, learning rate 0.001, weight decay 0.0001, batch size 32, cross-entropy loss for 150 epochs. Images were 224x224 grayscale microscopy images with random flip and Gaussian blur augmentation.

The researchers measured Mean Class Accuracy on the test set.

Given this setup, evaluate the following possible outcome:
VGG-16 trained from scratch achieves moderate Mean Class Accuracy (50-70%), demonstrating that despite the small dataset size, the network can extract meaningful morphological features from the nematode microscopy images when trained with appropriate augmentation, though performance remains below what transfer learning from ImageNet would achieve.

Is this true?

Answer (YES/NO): NO